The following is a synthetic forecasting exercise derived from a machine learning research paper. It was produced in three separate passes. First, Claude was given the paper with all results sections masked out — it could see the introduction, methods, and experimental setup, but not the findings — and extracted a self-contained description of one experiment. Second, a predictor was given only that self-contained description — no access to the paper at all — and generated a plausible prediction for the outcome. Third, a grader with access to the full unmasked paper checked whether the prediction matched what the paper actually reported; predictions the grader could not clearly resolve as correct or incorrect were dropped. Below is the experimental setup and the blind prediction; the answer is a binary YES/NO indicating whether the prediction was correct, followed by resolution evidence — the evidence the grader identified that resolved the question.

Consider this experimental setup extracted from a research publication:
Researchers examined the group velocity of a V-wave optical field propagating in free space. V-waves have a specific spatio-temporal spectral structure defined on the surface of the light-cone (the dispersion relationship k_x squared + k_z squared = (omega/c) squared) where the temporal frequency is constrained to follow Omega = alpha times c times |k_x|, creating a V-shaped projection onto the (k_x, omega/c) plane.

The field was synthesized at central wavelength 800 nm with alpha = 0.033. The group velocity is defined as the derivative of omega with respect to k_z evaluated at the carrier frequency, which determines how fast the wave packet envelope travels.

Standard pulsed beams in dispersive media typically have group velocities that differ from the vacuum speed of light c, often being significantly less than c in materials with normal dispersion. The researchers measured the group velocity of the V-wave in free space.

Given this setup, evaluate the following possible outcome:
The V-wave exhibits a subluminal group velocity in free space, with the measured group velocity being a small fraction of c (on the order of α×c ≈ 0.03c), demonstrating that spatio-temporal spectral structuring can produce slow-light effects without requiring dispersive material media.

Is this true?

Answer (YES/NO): NO